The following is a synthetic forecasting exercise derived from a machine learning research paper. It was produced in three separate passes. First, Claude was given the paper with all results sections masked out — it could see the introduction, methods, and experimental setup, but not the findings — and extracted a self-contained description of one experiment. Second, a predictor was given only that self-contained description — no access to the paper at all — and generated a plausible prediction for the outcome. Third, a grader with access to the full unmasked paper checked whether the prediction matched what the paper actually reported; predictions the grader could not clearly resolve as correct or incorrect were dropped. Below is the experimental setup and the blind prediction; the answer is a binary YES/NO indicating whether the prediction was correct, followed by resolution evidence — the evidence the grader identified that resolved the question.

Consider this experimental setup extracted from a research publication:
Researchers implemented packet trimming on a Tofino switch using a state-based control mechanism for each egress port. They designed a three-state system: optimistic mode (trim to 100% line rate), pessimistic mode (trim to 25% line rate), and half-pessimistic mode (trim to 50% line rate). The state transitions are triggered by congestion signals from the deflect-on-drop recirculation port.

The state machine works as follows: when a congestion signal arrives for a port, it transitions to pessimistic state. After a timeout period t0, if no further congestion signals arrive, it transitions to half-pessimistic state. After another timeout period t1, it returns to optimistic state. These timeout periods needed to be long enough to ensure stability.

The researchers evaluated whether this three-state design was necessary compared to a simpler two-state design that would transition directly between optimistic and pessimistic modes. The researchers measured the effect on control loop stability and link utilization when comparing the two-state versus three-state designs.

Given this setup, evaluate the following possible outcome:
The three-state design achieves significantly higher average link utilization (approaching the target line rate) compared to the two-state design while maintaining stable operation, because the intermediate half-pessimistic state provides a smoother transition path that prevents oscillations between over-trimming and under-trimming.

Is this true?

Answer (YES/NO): YES